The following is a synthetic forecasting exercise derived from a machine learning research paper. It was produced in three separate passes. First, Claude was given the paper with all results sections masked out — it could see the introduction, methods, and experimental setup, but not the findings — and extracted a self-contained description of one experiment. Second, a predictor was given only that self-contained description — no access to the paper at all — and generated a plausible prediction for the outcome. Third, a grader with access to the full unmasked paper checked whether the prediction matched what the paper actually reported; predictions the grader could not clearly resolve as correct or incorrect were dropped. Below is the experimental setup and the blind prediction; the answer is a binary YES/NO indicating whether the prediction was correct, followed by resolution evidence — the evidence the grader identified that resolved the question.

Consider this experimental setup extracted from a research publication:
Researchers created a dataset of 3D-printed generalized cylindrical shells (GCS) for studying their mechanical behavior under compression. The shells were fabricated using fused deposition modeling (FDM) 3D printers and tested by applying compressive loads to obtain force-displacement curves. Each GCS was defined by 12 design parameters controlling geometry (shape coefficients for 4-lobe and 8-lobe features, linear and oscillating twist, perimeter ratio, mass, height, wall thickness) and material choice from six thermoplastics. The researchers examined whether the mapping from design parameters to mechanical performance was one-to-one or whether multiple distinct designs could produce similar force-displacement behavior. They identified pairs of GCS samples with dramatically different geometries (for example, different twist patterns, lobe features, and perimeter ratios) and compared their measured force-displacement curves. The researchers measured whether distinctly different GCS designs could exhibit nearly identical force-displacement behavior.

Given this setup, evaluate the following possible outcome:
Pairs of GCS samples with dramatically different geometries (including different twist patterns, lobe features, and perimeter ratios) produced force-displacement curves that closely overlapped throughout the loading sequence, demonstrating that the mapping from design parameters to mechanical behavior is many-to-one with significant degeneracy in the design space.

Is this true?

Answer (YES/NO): YES